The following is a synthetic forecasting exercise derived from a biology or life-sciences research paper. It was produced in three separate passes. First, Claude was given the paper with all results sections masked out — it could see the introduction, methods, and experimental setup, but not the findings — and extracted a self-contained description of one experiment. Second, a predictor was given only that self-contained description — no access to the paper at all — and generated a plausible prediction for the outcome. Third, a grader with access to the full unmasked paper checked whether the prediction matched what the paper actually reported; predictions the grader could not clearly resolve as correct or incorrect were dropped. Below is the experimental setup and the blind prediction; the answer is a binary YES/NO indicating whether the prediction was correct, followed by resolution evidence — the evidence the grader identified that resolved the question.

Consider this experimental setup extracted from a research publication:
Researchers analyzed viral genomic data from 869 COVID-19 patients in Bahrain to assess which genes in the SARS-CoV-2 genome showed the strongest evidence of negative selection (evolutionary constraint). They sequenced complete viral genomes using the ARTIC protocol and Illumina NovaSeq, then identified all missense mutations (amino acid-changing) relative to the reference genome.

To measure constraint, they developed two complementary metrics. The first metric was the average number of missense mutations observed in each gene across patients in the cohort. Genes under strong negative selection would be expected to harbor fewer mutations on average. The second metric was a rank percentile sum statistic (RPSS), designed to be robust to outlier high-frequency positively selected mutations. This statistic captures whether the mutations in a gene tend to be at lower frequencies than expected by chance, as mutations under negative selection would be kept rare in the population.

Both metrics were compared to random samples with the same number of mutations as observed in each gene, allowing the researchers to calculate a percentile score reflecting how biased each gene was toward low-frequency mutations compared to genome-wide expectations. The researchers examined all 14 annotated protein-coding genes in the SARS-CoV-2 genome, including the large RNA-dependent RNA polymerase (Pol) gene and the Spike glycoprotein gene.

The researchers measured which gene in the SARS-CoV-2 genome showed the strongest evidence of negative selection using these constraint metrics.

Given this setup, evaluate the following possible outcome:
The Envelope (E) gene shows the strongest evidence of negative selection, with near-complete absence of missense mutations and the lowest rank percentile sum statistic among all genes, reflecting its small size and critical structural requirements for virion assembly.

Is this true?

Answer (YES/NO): NO